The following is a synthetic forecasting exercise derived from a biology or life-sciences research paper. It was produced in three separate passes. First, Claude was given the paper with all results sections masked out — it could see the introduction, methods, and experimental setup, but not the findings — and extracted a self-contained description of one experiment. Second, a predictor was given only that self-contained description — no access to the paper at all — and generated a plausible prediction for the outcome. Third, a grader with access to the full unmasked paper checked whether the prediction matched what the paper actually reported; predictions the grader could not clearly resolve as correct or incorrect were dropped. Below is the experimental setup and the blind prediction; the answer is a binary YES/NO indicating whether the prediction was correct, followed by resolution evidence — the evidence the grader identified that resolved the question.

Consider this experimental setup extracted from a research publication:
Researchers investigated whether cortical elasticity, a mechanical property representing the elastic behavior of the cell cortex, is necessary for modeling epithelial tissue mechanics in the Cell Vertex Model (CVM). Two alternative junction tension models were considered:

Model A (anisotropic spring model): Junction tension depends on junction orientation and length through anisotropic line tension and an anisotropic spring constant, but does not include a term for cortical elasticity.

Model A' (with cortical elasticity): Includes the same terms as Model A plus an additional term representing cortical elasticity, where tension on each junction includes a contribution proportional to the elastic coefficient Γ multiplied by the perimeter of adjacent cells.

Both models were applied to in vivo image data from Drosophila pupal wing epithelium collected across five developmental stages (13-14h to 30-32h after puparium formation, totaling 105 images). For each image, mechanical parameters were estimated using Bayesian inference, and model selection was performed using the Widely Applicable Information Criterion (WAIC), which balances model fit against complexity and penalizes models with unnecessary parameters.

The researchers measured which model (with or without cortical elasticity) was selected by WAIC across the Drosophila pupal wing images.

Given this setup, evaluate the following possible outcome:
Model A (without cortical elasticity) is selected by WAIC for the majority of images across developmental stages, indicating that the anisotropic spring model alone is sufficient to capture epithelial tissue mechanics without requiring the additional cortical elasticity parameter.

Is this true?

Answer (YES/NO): YES